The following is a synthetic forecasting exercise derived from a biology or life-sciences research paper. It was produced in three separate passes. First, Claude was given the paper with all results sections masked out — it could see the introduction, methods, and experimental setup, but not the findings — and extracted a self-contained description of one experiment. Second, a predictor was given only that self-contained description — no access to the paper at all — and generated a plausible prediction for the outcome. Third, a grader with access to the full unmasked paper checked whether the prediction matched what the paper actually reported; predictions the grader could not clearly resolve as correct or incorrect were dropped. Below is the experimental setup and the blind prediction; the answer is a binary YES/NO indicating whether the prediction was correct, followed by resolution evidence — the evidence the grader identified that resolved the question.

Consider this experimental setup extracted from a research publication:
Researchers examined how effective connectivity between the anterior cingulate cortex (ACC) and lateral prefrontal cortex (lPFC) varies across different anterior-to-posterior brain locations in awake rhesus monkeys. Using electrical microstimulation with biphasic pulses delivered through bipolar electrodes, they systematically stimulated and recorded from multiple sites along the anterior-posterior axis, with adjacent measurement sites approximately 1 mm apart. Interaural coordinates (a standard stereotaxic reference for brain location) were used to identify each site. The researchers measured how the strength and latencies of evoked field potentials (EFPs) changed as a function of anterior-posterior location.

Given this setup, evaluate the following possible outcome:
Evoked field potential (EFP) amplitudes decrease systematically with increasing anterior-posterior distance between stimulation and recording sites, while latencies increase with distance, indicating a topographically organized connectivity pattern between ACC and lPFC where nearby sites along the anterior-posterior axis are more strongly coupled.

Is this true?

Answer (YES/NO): NO